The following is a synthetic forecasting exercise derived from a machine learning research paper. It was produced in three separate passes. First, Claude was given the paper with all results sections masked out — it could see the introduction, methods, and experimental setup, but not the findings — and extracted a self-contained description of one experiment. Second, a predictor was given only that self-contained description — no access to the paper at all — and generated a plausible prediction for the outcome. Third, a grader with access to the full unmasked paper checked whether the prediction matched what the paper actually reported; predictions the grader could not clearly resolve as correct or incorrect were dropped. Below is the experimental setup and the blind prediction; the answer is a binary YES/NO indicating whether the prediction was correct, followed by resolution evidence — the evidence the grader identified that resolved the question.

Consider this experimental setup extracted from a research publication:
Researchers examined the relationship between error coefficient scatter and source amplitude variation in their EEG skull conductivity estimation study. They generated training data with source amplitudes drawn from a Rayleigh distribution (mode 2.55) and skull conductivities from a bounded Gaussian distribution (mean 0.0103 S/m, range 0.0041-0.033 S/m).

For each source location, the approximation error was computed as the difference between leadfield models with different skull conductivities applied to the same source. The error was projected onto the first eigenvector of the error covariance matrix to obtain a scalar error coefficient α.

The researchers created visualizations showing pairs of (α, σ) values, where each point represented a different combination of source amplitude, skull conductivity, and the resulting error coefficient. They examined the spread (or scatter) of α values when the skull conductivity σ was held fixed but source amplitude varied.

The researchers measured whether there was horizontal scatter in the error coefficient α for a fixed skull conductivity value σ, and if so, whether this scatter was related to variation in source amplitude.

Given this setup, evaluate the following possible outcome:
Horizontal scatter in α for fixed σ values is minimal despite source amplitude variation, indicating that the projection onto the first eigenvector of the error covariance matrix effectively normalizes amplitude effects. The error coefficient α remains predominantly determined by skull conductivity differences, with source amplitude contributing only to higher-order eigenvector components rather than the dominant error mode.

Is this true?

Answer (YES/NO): NO